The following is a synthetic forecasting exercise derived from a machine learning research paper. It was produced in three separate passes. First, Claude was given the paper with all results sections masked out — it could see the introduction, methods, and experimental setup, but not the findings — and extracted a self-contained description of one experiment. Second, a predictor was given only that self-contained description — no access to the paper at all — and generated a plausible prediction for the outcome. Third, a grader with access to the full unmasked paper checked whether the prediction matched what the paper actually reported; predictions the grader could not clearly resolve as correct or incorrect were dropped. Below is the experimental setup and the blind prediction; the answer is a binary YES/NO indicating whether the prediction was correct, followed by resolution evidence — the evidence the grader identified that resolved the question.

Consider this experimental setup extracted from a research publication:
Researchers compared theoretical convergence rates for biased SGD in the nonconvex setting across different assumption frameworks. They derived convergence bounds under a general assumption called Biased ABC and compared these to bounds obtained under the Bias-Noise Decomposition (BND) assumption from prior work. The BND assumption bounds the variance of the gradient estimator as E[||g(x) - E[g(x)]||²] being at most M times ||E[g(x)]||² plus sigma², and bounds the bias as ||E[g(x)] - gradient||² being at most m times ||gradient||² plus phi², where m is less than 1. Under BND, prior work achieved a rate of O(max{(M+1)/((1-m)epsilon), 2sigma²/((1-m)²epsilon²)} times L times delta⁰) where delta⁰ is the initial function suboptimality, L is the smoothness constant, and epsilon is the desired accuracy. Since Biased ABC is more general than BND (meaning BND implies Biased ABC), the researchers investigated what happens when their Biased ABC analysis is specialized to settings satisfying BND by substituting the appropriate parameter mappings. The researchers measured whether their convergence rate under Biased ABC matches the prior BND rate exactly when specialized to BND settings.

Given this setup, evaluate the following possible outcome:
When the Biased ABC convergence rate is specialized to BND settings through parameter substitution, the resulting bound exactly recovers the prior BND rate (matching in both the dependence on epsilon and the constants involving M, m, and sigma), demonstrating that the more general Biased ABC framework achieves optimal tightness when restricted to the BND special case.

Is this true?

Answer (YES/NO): NO